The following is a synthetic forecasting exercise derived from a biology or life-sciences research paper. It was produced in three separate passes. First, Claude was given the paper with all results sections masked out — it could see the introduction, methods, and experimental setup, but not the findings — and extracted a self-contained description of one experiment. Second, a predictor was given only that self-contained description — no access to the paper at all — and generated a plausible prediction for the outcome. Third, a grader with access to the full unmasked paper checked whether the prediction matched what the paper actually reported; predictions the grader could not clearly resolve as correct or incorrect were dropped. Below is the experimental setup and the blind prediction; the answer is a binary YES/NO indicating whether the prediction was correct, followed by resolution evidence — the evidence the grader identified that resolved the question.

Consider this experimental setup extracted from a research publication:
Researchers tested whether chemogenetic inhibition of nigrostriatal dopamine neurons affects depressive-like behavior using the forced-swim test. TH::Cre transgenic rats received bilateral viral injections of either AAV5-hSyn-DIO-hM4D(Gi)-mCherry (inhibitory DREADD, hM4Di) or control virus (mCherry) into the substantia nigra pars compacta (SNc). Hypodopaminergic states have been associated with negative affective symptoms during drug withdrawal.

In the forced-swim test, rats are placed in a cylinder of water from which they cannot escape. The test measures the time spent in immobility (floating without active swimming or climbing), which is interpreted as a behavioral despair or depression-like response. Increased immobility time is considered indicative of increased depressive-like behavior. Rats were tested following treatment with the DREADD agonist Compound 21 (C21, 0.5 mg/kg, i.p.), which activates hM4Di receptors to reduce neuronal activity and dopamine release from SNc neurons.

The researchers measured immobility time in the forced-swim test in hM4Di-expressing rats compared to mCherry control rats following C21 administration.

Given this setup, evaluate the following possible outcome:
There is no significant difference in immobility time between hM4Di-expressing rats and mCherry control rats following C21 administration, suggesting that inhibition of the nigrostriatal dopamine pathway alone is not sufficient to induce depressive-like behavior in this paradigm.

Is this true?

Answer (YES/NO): YES